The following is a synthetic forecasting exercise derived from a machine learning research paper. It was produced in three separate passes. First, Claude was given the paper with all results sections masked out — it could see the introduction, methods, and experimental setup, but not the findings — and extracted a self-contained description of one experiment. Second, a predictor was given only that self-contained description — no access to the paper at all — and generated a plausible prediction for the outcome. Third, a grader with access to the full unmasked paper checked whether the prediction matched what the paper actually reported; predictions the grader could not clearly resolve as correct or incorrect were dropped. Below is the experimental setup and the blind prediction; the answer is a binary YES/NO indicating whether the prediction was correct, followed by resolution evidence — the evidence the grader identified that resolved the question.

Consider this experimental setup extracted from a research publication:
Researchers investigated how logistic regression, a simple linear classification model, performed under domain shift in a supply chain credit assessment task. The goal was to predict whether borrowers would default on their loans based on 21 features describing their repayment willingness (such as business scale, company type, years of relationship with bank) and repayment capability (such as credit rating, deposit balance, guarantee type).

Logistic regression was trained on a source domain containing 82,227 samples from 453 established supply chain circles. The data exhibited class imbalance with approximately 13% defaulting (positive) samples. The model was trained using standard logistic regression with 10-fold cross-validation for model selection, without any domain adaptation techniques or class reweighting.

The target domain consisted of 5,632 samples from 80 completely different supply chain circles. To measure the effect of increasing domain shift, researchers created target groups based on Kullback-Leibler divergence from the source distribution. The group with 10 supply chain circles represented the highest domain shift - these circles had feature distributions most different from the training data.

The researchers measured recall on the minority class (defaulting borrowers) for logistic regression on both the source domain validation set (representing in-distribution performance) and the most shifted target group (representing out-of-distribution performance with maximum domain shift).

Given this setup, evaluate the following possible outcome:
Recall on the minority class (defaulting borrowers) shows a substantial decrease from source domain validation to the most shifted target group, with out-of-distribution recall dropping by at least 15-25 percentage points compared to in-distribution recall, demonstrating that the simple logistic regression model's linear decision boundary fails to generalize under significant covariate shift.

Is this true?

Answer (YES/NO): YES